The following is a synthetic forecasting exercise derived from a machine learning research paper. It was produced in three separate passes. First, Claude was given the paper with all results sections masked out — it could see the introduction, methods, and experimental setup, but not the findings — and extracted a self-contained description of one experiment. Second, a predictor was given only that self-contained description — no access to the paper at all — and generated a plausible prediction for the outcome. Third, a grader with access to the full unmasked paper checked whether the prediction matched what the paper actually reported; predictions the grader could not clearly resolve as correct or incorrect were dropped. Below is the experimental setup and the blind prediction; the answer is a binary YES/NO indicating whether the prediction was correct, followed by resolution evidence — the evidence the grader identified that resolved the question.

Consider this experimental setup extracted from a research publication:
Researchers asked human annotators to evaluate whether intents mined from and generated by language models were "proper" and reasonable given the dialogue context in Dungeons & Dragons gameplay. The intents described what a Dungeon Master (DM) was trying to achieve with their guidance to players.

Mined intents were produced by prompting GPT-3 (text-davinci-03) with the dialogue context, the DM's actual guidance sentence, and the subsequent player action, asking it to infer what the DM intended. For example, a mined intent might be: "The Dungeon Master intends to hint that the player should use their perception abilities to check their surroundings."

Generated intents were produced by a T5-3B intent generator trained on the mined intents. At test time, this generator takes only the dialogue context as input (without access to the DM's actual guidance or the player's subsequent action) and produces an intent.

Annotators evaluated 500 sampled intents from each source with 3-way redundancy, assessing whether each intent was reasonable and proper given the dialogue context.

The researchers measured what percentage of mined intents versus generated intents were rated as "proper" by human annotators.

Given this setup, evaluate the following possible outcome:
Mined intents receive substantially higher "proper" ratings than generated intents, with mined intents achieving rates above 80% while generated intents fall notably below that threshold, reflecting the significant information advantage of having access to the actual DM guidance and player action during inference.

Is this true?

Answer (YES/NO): NO